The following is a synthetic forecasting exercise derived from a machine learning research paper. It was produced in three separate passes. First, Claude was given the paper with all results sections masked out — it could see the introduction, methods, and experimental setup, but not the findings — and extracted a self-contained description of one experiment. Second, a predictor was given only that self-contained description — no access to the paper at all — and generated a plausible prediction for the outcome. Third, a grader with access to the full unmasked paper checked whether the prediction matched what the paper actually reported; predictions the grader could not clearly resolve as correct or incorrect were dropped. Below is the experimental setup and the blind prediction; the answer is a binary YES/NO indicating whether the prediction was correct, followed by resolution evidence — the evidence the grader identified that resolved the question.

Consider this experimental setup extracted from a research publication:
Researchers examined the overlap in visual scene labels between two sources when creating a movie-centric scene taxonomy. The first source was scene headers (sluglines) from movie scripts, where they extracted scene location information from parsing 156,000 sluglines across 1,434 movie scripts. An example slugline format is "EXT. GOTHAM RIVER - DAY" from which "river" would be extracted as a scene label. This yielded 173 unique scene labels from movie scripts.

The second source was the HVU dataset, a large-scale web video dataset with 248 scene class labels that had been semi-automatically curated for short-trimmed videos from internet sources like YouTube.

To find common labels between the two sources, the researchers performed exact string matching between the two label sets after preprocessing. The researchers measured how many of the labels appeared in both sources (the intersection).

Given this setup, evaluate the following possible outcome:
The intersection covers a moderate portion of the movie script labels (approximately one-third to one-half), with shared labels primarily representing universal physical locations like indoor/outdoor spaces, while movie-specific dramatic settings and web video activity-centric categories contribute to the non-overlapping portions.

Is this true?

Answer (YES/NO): YES